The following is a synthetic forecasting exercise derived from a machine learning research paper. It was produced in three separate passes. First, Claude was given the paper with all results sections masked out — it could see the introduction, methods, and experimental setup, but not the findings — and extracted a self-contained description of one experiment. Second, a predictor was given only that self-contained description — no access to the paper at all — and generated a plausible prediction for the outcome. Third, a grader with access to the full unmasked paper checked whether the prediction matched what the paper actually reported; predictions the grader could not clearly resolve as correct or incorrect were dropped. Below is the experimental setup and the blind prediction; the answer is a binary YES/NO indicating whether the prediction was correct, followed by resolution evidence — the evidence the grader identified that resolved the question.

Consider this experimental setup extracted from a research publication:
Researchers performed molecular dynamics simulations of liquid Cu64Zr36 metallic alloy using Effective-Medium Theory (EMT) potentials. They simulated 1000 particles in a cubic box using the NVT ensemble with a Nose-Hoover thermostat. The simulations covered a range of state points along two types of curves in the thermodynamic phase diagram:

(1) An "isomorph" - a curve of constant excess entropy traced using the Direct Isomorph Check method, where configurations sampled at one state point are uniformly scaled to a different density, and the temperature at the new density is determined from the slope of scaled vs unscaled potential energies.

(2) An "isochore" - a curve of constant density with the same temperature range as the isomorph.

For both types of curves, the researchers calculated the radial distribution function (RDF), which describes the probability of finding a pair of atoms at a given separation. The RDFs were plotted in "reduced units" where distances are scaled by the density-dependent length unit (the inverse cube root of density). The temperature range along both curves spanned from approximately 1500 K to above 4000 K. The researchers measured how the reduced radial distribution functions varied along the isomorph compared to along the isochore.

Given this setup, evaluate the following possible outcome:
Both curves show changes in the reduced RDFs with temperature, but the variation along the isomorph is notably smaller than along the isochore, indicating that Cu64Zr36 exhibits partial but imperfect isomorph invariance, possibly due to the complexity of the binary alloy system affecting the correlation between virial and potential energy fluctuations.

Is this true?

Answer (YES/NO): NO